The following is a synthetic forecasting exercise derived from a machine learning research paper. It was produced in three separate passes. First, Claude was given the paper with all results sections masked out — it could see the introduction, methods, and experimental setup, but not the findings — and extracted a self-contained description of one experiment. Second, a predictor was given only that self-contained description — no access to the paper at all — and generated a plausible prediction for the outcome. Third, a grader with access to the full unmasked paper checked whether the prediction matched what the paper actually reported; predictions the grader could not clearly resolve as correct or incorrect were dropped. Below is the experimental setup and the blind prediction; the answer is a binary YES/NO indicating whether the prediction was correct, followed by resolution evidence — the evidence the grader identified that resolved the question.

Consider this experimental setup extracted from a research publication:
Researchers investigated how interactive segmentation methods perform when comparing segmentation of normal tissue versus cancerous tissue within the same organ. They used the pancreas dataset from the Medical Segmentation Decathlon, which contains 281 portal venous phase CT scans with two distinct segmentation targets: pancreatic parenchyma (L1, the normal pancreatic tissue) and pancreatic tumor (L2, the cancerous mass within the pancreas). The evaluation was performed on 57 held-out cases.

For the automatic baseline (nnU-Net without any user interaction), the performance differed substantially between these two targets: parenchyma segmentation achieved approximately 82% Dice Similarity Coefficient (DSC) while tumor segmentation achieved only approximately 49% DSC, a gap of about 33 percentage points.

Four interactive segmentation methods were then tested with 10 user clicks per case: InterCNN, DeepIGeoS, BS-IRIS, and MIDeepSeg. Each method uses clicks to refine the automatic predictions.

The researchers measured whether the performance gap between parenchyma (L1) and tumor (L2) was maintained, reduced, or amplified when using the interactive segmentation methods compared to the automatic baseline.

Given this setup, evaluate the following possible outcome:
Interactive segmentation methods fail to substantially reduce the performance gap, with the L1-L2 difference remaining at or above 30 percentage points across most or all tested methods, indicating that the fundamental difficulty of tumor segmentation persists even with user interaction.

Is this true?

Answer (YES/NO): NO